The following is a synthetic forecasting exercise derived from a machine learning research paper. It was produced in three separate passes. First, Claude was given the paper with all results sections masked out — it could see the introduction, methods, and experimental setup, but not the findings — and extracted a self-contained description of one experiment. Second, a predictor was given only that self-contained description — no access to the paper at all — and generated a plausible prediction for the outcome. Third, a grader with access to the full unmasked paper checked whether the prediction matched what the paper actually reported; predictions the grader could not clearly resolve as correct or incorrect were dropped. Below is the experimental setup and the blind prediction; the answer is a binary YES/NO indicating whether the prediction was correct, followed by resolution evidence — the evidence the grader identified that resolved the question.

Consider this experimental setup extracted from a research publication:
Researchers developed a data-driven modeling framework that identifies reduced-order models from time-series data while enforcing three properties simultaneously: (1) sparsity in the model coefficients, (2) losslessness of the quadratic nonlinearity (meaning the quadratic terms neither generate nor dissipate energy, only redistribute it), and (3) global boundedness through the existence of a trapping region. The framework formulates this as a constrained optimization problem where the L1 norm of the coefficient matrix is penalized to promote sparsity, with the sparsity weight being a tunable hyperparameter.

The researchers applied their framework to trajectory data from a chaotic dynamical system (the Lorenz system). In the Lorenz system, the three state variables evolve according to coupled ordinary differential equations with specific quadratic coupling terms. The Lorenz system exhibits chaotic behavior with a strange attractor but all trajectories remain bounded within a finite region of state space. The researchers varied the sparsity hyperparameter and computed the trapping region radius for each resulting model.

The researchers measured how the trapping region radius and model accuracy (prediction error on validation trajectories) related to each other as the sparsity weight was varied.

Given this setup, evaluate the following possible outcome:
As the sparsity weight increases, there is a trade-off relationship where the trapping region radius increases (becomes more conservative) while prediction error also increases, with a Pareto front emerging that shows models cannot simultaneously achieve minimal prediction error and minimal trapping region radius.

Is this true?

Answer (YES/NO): NO